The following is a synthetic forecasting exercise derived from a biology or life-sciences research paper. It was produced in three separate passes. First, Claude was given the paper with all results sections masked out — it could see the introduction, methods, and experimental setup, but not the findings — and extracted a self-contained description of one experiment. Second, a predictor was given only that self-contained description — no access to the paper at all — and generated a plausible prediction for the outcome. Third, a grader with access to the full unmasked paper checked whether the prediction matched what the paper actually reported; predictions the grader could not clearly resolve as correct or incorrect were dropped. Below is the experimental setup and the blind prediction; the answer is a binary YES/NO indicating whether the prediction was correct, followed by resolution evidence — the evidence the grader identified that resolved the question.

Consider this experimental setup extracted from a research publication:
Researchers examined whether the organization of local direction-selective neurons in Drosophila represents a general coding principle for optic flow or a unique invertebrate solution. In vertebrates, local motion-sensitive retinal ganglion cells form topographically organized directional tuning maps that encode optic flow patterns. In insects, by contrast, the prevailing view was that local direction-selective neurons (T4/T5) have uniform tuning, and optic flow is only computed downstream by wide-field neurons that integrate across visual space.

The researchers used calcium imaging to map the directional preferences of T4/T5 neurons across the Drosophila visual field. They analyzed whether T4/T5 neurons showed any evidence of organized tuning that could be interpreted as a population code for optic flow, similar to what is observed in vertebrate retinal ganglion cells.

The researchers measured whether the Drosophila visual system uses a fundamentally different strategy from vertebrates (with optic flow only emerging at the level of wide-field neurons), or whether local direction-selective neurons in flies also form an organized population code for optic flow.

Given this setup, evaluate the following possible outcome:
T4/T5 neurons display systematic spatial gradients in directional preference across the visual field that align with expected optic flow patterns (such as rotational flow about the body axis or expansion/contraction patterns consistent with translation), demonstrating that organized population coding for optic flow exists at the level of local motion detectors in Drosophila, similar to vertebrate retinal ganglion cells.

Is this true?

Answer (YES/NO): YES